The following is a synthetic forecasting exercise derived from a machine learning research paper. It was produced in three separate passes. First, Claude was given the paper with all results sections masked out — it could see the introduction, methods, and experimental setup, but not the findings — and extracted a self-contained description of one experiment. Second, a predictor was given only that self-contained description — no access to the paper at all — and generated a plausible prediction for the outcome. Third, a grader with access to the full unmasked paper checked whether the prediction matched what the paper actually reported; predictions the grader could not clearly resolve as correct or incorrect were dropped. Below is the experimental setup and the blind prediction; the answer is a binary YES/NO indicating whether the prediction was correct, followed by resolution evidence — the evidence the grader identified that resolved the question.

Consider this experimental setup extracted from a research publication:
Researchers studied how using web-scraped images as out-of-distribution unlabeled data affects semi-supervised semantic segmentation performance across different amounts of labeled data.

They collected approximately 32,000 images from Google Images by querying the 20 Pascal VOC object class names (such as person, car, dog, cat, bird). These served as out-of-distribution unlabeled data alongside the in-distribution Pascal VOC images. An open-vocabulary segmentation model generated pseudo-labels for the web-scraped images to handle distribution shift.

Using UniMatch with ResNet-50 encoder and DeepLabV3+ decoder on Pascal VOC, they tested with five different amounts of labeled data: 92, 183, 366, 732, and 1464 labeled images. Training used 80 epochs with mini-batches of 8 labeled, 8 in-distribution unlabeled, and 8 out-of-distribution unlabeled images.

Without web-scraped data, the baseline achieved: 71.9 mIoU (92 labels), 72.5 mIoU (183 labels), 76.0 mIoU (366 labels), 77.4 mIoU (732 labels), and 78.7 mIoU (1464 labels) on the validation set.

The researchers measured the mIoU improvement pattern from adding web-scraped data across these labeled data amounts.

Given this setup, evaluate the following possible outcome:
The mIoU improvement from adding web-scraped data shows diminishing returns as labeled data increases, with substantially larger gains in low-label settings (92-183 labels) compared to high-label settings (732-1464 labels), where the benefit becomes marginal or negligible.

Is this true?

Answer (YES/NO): NO